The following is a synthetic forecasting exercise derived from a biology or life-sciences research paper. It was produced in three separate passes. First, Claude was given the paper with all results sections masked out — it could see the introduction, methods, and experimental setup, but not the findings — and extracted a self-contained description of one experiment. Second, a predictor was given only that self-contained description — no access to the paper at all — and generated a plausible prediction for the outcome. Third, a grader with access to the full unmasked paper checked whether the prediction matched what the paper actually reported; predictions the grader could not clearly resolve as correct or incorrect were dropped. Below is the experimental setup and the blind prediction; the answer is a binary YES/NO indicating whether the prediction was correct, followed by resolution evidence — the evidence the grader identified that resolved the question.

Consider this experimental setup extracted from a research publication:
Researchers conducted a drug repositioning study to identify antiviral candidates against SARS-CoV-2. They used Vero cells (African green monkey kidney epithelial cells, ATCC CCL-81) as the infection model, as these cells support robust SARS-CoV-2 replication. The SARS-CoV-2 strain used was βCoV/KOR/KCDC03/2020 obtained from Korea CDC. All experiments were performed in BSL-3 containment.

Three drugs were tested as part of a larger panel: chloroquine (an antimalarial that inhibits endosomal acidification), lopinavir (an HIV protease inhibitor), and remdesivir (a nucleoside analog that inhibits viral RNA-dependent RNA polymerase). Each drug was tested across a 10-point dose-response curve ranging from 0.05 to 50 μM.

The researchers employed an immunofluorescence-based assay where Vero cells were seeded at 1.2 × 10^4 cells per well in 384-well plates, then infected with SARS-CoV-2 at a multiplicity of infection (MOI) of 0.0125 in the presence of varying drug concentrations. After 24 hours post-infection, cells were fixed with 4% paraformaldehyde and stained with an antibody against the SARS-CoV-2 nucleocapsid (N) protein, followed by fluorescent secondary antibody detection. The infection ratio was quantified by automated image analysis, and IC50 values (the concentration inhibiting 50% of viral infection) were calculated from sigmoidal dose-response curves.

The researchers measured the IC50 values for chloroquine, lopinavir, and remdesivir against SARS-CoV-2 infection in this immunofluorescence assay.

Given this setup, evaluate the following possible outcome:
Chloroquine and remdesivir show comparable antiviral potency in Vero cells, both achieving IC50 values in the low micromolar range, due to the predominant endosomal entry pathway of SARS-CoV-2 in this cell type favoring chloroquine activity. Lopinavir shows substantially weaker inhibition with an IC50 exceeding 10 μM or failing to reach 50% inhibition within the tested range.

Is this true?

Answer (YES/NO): NO